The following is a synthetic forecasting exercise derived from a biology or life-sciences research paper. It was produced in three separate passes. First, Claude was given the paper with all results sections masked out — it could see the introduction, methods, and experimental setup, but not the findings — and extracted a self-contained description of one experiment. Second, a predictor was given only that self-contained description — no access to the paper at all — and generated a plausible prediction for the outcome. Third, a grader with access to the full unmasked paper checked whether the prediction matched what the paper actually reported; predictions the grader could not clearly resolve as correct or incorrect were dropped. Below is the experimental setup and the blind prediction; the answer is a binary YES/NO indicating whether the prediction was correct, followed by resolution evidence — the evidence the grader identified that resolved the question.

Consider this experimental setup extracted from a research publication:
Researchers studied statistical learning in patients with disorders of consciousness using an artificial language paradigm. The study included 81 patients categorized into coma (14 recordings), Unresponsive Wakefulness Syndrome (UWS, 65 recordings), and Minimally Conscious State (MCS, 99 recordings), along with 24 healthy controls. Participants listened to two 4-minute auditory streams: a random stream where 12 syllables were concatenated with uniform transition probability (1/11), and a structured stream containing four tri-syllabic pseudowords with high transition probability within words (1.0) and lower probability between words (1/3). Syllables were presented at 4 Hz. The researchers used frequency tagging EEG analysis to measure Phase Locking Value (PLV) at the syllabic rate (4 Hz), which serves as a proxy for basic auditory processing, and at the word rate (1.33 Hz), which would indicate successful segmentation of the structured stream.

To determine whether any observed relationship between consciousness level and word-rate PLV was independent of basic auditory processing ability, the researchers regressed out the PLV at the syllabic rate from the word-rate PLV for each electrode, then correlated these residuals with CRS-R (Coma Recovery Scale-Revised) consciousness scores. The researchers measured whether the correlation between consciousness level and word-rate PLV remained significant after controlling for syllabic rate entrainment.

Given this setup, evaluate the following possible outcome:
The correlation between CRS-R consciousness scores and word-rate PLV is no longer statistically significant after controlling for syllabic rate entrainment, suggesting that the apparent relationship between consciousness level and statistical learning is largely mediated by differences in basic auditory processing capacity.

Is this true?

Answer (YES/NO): NO